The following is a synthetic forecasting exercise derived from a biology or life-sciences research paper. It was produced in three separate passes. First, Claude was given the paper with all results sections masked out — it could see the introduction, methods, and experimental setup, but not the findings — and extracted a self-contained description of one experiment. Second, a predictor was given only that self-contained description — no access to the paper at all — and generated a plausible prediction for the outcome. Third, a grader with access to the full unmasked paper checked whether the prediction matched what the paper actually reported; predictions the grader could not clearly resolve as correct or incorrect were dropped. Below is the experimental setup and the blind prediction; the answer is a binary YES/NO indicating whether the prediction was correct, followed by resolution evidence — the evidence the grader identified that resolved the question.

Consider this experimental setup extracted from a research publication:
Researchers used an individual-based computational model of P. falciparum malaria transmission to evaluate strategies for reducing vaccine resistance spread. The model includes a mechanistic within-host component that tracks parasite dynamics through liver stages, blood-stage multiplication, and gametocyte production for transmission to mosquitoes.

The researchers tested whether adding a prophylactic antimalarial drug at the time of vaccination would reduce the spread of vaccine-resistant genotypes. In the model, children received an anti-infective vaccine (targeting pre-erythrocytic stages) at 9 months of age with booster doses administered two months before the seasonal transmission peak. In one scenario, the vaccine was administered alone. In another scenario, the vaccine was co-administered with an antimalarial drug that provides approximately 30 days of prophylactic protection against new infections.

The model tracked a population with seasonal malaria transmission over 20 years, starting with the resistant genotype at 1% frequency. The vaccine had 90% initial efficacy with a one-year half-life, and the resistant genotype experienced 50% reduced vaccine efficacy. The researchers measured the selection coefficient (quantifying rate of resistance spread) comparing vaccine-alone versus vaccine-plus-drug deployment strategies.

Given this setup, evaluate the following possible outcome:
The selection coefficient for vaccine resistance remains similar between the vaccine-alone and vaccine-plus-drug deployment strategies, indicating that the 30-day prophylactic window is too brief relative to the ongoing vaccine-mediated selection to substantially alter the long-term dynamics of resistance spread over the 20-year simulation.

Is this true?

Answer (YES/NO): NO